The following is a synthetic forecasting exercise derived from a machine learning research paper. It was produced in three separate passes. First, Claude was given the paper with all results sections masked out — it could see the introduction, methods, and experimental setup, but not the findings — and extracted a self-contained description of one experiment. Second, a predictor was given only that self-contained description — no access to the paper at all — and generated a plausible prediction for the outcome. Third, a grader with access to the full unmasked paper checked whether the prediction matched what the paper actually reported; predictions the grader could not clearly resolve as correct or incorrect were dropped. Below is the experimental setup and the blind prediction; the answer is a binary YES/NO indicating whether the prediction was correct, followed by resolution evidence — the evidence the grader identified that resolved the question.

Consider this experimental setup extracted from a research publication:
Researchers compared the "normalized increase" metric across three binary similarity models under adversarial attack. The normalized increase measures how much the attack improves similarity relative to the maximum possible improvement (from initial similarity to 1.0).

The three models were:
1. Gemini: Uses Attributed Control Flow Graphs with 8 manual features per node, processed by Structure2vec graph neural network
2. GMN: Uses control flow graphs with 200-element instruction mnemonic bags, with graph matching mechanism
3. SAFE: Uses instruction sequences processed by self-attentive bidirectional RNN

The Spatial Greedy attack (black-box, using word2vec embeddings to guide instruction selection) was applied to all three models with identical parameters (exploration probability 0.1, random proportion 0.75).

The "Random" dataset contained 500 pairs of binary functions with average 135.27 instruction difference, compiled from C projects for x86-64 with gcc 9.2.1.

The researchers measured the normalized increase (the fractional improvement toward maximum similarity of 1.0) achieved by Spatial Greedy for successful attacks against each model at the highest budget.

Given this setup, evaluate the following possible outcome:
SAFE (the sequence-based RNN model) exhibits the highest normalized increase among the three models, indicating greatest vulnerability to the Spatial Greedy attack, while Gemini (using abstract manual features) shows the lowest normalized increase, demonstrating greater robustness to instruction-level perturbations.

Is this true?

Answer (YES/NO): NO